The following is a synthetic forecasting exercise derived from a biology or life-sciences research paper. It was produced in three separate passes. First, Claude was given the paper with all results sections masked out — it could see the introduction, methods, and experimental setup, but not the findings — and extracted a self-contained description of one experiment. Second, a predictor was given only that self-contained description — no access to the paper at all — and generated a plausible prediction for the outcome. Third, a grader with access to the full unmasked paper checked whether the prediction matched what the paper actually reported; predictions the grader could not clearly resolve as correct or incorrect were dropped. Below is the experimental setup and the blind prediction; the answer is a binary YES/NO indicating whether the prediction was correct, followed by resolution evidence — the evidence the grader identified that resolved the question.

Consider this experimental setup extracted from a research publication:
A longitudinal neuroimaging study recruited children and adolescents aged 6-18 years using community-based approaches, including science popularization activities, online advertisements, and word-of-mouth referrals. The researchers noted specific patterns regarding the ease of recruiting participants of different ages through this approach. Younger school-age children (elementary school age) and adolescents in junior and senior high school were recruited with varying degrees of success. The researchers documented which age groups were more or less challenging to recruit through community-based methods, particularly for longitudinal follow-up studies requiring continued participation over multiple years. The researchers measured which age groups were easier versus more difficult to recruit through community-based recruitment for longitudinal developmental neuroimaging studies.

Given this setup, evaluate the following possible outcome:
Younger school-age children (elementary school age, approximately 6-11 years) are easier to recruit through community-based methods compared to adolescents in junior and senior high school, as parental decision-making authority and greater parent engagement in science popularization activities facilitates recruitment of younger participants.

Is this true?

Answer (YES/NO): YES